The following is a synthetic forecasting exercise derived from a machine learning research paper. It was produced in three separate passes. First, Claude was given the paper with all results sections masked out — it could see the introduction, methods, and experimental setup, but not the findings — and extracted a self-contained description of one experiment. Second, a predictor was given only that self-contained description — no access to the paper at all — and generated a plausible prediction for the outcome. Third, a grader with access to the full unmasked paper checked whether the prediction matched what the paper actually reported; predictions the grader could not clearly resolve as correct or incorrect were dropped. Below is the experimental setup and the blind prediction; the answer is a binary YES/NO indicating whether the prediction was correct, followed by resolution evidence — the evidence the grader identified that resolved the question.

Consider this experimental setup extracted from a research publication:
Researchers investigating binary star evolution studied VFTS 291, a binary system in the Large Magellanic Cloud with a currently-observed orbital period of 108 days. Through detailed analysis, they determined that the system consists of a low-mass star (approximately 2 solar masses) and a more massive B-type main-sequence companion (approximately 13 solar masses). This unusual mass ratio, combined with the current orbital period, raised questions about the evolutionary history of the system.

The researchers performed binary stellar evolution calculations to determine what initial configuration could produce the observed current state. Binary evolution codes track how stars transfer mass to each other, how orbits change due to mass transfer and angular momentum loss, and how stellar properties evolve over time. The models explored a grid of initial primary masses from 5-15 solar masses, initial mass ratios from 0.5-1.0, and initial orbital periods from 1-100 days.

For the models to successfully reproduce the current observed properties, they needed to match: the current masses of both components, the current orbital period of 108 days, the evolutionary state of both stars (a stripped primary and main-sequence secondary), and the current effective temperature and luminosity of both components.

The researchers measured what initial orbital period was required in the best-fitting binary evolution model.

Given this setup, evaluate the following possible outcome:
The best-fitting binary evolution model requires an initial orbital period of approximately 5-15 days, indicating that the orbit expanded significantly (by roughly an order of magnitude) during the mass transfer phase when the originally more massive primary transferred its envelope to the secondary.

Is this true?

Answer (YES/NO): YES